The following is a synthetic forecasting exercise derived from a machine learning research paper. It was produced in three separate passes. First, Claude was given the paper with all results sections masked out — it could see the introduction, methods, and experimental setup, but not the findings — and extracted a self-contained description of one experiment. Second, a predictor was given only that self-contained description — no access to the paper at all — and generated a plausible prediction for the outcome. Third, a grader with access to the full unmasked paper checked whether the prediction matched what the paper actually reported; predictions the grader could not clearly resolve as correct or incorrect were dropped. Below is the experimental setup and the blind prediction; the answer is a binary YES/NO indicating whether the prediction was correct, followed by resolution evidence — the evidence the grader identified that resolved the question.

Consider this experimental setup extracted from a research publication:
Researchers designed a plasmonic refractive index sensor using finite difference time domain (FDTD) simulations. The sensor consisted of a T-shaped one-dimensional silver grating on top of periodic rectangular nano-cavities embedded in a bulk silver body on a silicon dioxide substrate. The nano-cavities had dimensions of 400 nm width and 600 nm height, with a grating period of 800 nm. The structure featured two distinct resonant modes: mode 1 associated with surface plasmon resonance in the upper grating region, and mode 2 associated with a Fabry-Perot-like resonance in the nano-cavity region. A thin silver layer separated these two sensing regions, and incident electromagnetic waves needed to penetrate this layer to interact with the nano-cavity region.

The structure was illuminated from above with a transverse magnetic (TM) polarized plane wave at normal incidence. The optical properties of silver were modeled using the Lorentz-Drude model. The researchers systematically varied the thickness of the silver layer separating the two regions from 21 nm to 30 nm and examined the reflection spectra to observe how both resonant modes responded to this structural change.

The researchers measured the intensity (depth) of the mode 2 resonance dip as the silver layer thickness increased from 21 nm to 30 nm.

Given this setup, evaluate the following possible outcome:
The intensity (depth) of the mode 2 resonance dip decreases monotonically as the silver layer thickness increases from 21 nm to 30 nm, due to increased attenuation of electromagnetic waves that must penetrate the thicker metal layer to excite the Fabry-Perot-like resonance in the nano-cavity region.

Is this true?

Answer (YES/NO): YES